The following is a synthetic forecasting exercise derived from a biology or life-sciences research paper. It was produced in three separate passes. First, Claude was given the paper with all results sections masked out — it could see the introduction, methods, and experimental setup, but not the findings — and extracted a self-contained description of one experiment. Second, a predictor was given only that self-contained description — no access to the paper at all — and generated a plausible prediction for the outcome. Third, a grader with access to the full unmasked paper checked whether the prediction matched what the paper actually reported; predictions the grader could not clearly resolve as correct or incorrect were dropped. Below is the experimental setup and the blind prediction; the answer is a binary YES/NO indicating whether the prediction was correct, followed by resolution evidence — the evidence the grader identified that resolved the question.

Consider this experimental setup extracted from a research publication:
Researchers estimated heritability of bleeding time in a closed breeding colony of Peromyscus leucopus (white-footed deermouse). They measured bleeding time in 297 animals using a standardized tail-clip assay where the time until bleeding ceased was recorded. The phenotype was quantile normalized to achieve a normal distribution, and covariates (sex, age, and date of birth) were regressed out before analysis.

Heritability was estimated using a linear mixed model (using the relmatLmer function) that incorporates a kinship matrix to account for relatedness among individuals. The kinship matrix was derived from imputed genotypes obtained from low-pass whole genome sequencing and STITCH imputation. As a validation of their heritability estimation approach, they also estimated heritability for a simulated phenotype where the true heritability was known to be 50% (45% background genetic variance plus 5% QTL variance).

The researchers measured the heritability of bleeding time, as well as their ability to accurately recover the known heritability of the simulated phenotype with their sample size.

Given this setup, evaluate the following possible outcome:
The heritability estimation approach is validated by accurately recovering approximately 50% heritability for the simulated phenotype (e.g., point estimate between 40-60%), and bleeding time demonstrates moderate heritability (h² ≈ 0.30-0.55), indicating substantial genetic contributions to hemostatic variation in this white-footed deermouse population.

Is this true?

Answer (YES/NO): NO